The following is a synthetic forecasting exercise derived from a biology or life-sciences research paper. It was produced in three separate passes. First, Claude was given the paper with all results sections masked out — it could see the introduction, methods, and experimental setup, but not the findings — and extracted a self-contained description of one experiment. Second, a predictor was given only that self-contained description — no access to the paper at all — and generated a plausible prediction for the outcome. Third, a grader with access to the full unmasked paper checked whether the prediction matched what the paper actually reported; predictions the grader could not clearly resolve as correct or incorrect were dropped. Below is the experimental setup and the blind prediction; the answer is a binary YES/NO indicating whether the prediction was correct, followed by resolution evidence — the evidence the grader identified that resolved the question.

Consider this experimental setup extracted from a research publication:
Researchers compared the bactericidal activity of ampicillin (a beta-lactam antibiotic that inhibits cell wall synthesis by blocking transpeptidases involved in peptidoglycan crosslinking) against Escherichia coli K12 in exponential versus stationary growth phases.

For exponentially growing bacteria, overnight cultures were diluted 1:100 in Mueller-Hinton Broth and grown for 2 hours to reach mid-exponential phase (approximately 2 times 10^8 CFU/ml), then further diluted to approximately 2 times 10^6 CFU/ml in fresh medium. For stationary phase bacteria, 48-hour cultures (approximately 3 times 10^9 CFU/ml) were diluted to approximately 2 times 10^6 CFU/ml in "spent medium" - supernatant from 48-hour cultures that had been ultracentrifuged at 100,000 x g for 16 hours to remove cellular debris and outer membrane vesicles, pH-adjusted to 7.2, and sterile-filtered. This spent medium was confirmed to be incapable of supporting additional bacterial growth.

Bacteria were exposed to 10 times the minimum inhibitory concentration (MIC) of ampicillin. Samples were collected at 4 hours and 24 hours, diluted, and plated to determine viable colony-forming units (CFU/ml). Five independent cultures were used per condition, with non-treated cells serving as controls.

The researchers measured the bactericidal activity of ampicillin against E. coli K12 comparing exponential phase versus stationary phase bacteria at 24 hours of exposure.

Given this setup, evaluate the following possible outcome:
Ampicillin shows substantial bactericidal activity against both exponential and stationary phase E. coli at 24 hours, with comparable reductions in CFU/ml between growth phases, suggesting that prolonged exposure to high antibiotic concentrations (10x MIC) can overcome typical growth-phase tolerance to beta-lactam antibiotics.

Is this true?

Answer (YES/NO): NO